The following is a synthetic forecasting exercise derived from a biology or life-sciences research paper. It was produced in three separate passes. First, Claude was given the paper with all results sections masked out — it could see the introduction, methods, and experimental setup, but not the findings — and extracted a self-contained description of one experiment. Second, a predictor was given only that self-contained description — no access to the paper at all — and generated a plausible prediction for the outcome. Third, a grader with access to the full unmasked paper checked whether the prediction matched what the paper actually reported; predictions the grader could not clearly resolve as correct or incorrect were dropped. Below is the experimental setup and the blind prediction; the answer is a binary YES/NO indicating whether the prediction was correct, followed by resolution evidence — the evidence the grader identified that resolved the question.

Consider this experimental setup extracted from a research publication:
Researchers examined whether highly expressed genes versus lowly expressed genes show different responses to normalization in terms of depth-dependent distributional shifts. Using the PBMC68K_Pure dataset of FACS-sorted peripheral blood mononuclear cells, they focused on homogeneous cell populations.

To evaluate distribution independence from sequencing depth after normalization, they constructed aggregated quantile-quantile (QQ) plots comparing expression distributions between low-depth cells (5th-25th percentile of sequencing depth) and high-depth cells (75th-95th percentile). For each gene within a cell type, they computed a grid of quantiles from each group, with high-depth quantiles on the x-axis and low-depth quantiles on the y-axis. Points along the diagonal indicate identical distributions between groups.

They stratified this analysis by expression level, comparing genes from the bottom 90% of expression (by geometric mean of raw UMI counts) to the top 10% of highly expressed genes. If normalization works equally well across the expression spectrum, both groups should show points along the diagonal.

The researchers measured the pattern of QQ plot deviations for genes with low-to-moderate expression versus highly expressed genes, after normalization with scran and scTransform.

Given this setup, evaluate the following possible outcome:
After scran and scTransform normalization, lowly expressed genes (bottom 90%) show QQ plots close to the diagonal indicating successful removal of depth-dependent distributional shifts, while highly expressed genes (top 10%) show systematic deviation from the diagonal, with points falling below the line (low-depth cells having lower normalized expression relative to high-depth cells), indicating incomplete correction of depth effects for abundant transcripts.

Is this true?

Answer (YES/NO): NO